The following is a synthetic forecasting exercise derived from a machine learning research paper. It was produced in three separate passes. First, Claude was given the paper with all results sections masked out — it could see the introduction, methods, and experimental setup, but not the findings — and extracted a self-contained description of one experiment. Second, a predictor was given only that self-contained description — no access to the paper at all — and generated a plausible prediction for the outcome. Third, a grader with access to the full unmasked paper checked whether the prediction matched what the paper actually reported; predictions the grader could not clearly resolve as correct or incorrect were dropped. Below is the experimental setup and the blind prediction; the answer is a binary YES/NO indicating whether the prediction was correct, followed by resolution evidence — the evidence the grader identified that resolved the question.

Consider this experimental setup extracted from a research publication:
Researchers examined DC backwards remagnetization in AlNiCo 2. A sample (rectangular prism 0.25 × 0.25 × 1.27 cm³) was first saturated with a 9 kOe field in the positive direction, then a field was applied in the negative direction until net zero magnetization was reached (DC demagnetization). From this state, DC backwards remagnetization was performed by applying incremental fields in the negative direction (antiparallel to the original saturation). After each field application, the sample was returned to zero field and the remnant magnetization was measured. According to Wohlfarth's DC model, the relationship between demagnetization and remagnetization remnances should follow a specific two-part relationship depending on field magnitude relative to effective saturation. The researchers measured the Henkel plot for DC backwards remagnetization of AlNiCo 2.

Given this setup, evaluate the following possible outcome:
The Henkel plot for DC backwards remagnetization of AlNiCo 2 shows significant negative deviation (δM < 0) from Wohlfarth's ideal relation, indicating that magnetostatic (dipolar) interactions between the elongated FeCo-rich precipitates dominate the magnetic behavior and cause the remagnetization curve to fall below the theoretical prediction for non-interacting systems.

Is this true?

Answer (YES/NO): NO